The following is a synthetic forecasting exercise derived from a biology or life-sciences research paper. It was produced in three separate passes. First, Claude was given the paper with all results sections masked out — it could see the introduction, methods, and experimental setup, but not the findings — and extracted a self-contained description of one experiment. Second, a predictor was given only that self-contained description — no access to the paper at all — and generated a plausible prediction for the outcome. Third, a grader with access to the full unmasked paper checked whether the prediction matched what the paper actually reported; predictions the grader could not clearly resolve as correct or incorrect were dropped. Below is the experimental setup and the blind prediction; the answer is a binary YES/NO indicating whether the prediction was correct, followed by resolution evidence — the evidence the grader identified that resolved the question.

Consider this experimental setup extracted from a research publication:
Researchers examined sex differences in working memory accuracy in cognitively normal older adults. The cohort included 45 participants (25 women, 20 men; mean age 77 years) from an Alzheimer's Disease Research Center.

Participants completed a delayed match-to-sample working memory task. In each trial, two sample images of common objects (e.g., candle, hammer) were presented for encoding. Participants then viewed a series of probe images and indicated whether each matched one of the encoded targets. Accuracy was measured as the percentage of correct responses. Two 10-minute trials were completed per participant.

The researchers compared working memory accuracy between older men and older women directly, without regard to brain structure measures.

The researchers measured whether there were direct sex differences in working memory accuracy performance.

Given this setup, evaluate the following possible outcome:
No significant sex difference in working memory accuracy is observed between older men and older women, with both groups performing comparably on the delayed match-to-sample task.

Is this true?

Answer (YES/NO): NO